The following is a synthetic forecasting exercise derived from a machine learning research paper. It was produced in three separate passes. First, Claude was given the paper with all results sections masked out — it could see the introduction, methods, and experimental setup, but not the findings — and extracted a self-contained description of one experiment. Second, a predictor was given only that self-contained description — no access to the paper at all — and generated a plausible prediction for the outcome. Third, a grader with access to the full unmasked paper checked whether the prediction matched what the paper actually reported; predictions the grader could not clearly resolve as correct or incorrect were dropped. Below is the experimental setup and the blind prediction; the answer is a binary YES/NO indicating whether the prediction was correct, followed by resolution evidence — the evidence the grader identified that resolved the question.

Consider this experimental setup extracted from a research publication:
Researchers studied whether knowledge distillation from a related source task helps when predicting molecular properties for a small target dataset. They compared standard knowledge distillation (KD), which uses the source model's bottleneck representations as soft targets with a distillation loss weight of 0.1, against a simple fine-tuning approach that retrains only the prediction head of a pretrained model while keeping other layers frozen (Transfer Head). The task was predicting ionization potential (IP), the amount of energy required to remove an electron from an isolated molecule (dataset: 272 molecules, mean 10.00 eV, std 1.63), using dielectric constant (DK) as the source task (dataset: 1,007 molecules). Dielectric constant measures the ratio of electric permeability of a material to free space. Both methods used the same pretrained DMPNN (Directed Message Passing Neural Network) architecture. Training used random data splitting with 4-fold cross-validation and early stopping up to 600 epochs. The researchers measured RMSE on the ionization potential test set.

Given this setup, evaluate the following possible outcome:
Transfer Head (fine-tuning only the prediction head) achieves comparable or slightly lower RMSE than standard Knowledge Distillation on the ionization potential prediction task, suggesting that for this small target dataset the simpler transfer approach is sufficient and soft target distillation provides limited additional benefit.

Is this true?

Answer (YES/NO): NO